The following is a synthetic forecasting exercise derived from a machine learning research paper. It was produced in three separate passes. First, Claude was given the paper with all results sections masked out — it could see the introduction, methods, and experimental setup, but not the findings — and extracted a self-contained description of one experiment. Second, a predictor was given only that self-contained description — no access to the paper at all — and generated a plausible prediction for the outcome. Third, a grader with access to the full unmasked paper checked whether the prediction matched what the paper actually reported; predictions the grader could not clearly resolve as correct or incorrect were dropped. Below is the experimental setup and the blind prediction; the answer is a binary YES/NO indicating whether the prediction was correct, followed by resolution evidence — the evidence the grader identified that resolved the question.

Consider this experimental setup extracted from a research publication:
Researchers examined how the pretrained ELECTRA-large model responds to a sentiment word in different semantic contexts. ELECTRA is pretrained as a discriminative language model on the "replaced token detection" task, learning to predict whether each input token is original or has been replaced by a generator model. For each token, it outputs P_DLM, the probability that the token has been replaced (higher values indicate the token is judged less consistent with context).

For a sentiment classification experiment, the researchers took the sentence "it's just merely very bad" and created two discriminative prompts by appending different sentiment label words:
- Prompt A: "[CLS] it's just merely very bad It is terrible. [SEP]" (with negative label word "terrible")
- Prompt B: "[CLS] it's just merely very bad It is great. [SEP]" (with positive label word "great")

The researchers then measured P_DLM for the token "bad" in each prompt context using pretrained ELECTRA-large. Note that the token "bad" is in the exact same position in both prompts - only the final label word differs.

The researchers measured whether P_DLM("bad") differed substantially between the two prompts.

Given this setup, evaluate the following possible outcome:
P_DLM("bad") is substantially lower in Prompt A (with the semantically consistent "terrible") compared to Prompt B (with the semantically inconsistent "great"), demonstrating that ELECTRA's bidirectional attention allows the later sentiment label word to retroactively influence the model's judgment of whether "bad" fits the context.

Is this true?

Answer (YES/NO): YES